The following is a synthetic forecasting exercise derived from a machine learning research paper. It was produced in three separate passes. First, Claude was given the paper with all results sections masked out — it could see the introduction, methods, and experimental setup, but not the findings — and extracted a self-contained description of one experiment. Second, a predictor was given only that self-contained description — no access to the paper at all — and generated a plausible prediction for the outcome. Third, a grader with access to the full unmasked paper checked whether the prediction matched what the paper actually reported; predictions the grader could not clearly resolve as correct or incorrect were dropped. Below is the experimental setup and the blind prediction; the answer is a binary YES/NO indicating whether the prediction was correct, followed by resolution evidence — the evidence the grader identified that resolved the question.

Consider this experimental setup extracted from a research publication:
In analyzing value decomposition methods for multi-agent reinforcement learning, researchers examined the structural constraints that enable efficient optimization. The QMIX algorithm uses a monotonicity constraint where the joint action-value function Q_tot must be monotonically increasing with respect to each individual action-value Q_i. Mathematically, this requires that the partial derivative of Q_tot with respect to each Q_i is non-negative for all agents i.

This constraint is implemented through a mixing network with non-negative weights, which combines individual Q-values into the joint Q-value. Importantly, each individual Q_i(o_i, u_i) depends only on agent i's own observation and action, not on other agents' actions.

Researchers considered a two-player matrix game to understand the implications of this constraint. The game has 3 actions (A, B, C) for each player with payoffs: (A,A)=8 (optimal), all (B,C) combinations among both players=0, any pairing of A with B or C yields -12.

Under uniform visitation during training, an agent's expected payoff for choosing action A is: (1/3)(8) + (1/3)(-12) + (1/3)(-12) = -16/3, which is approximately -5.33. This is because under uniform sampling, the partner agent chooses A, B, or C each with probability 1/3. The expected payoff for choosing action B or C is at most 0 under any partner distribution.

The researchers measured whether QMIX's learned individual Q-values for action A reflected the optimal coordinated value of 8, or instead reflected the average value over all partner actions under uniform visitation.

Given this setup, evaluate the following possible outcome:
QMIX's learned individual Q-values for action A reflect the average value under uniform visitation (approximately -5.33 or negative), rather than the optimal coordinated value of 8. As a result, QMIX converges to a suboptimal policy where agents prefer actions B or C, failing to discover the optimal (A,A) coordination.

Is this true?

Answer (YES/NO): YES